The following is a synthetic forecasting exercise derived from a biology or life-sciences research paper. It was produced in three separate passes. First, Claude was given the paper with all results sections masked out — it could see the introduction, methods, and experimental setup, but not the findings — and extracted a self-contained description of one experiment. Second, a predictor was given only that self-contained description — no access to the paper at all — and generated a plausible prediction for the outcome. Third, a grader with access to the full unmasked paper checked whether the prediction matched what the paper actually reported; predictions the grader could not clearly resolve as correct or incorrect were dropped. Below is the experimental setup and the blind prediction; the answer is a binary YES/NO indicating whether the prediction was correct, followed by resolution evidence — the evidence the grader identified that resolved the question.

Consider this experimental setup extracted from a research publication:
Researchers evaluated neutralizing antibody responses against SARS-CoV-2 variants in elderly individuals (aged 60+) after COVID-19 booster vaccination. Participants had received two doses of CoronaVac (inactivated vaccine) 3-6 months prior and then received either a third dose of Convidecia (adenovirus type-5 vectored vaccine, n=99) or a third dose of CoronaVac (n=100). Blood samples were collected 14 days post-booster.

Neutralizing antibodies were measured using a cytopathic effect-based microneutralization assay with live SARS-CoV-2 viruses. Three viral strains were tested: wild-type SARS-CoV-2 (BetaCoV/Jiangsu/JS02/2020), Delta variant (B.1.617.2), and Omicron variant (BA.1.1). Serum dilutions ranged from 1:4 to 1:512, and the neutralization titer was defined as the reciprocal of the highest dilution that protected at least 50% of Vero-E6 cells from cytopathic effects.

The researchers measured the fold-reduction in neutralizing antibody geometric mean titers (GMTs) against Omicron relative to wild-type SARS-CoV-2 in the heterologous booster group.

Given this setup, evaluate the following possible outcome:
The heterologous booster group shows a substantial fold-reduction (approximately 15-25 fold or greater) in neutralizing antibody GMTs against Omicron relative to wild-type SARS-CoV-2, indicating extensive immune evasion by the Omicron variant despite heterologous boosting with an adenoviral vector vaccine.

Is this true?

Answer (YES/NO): NO